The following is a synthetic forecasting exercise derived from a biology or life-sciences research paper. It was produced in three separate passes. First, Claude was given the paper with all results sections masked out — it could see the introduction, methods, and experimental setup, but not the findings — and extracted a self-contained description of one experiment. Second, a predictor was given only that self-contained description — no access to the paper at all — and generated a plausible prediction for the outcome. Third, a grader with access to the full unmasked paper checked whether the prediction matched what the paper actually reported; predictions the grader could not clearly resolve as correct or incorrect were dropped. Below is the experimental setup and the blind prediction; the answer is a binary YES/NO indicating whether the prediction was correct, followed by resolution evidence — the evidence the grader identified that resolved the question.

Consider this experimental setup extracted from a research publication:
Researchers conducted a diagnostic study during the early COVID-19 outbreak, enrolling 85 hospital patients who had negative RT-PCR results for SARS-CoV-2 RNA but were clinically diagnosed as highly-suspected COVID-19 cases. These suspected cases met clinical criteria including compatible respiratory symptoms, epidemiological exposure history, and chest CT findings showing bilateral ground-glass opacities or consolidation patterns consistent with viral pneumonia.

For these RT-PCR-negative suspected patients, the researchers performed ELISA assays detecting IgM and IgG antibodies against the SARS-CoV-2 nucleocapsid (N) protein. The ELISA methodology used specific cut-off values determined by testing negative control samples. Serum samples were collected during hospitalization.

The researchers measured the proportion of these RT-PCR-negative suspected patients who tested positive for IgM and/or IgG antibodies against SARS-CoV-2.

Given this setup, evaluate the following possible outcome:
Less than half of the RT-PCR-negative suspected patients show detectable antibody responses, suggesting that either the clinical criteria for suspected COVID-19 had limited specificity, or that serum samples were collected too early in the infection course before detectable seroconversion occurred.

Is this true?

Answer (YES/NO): NO